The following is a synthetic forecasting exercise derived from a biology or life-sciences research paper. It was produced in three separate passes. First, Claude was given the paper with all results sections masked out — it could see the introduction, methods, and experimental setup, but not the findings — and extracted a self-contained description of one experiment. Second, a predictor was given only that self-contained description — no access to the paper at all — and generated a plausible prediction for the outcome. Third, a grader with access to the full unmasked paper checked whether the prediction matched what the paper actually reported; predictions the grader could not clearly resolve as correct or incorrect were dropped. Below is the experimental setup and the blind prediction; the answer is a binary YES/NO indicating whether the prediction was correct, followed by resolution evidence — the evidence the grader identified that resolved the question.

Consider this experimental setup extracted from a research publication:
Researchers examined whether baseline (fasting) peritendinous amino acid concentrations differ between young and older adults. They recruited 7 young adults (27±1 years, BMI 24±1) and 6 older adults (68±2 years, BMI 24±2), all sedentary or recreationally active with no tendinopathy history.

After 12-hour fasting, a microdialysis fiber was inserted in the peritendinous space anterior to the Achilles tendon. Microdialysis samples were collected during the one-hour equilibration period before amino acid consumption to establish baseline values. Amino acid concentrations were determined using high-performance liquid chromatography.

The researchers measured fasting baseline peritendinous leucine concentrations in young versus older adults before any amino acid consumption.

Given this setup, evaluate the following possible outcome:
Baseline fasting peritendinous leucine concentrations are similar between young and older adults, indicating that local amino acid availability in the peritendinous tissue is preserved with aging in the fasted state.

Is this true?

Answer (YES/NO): YES